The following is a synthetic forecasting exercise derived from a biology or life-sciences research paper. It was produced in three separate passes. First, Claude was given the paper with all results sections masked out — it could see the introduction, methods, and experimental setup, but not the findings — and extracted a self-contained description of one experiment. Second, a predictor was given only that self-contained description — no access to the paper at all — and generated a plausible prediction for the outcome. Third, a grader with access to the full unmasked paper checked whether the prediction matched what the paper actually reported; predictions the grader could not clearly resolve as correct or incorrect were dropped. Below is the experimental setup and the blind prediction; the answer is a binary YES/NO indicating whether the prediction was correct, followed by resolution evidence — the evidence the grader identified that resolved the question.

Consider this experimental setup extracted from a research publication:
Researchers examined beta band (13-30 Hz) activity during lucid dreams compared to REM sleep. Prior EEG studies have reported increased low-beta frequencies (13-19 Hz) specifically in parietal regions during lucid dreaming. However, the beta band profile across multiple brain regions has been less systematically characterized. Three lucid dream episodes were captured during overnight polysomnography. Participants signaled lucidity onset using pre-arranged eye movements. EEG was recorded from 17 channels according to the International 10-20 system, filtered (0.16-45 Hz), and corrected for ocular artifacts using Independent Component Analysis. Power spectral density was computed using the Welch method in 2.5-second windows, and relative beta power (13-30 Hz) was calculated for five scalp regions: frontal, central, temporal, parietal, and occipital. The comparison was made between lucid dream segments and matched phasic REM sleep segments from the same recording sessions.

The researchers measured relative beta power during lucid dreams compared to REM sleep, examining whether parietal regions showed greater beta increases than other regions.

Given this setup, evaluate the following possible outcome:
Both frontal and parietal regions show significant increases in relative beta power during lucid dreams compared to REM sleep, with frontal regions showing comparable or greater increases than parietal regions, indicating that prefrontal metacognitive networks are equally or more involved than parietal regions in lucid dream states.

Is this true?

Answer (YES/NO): NO